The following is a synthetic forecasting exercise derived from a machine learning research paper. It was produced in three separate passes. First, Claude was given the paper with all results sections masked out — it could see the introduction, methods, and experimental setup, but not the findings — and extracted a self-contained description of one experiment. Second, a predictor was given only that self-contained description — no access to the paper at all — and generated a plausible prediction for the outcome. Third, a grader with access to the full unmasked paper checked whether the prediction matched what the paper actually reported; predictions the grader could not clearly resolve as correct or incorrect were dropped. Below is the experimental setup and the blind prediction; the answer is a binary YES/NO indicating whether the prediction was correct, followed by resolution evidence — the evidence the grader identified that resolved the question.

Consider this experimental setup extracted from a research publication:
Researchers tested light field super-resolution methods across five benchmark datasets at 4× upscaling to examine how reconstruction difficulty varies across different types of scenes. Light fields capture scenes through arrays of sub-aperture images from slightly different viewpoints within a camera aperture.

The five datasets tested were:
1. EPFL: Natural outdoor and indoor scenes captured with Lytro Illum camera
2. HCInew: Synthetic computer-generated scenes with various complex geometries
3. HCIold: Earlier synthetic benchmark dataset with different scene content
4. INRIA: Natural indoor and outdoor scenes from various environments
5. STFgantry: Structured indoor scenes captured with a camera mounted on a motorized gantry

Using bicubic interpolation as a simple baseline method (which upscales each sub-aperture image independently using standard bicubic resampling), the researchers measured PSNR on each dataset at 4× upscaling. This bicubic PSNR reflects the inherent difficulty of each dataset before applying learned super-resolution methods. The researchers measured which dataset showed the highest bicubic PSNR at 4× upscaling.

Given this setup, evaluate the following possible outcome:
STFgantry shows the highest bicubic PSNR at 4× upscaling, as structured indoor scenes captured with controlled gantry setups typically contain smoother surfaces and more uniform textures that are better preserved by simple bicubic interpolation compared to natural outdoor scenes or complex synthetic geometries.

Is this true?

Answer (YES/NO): NO